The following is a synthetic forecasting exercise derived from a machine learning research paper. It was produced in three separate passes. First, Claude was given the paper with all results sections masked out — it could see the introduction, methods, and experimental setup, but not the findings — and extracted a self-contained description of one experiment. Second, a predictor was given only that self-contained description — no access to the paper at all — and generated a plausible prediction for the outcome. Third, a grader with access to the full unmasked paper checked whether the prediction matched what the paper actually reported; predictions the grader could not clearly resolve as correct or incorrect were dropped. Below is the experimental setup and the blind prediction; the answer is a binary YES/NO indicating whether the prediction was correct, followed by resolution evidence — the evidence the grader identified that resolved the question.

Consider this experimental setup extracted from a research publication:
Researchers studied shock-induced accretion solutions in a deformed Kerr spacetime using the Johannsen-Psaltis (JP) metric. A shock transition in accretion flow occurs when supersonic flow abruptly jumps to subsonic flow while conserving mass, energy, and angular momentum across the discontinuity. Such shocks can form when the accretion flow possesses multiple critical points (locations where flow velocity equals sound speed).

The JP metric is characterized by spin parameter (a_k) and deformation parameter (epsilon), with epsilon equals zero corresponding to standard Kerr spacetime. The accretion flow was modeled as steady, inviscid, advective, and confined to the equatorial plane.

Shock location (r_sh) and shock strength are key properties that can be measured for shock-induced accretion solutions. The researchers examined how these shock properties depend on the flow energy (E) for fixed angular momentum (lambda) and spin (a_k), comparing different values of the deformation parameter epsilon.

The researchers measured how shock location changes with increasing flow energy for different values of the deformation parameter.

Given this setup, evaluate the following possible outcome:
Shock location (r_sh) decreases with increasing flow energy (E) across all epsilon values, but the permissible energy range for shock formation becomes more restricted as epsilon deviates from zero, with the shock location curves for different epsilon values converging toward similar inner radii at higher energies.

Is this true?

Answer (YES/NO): NO